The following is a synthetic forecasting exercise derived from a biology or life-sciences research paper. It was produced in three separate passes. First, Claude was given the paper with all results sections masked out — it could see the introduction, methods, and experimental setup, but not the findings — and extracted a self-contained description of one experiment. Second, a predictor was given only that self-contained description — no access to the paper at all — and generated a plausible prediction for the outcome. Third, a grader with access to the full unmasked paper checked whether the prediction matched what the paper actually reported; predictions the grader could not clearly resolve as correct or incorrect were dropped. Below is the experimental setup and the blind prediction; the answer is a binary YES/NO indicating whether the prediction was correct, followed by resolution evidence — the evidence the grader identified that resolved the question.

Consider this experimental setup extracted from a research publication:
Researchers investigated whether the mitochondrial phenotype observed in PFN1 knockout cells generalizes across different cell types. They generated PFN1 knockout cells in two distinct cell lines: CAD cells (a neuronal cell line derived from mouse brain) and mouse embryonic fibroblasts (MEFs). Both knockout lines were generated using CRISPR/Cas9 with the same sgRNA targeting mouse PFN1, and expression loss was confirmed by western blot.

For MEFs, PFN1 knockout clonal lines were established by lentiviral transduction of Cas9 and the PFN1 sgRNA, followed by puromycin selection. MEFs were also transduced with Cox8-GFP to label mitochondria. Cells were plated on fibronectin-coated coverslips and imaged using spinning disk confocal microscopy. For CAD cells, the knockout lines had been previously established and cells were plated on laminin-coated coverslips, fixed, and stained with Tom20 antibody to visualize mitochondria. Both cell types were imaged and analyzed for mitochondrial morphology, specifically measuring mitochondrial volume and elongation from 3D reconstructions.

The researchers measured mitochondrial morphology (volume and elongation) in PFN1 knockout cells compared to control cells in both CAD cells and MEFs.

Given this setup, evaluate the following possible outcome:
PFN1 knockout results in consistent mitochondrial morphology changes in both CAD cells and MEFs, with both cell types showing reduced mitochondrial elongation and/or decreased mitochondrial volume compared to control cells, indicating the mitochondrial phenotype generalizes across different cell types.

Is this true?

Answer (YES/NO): NO